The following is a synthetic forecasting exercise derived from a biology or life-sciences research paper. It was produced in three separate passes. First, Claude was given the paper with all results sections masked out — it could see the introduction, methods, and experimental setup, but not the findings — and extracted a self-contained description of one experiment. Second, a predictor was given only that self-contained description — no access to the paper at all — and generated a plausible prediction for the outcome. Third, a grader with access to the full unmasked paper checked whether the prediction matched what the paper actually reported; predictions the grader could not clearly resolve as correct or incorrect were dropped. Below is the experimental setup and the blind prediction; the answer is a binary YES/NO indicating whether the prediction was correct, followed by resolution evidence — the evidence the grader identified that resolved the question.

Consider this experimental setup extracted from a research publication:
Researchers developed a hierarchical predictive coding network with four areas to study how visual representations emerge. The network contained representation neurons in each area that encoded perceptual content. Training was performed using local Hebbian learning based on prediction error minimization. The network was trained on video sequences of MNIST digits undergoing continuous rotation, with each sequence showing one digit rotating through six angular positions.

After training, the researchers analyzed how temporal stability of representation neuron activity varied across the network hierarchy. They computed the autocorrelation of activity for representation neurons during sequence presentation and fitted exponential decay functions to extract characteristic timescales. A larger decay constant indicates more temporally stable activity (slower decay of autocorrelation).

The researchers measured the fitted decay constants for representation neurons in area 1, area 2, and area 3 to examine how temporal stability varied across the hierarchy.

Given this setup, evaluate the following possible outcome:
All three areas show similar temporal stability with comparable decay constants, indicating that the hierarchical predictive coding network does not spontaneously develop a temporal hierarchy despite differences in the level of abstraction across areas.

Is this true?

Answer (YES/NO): NO